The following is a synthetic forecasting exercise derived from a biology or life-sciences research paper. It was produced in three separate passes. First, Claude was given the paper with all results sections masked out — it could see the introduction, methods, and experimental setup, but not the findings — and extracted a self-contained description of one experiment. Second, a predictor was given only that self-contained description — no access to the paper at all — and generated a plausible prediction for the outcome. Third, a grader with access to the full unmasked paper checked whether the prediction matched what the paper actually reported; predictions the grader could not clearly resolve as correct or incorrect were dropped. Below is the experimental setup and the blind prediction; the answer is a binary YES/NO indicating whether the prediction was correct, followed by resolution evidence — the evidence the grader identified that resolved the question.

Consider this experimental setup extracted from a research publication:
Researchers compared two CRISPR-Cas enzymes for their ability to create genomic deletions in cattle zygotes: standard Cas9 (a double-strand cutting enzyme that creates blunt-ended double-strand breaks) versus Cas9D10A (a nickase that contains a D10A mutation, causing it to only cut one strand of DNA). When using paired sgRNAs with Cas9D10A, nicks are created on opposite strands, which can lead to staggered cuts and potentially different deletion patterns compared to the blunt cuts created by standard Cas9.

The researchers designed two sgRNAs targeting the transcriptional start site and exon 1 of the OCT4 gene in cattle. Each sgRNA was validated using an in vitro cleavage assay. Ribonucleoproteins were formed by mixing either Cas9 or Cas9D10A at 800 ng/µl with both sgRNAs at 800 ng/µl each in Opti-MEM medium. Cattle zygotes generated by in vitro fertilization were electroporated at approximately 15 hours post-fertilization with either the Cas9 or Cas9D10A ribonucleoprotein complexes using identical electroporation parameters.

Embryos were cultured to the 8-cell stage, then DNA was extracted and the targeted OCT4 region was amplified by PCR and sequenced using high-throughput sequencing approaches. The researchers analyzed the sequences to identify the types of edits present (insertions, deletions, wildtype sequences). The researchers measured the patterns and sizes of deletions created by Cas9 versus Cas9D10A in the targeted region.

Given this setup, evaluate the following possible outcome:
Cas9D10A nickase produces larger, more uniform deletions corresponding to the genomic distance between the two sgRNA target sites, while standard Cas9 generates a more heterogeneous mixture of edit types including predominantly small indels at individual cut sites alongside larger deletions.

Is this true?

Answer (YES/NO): YES